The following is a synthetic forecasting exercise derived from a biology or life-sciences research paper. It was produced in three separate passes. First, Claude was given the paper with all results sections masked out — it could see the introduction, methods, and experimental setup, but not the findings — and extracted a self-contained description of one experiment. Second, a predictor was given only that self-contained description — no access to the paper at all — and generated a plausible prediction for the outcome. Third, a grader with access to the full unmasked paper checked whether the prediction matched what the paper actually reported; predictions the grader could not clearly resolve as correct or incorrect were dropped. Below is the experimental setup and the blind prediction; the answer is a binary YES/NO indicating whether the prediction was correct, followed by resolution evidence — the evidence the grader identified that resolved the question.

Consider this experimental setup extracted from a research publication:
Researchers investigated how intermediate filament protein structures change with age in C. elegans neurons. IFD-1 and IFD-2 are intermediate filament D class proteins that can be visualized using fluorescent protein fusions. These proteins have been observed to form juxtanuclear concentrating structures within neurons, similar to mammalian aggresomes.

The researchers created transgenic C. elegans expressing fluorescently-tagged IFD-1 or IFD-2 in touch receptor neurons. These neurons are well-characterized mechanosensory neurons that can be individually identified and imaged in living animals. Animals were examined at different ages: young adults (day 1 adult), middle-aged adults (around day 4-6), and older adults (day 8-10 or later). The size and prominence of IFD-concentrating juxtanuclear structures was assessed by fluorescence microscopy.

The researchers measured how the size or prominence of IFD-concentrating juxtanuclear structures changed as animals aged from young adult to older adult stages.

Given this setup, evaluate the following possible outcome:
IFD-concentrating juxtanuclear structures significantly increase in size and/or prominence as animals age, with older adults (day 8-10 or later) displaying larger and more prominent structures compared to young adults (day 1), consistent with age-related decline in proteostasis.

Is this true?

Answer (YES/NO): YES